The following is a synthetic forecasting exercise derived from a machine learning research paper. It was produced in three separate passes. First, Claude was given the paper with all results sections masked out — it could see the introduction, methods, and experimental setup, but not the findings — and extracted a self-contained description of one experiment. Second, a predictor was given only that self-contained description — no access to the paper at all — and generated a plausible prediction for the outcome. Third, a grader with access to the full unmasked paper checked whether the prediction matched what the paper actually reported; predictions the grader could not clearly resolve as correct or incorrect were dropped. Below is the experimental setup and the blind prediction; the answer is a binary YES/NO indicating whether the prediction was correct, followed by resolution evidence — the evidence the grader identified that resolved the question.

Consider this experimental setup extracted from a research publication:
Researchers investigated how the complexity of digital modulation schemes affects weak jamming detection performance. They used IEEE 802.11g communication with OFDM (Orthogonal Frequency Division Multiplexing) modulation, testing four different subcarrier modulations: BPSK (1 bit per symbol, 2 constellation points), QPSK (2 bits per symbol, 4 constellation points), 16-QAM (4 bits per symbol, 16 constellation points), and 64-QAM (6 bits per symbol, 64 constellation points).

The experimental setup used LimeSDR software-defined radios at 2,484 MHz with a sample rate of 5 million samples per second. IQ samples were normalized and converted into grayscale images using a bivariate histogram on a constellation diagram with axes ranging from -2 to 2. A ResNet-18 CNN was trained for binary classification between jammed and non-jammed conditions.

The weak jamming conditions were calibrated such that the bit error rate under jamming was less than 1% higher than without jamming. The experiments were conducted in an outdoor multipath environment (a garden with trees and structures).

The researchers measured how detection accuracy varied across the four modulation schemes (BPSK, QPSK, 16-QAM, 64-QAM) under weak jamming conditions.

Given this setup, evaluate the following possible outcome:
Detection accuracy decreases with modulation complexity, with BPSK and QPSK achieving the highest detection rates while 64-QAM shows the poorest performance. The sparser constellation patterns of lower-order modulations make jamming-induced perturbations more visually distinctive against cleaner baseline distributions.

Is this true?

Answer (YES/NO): NO